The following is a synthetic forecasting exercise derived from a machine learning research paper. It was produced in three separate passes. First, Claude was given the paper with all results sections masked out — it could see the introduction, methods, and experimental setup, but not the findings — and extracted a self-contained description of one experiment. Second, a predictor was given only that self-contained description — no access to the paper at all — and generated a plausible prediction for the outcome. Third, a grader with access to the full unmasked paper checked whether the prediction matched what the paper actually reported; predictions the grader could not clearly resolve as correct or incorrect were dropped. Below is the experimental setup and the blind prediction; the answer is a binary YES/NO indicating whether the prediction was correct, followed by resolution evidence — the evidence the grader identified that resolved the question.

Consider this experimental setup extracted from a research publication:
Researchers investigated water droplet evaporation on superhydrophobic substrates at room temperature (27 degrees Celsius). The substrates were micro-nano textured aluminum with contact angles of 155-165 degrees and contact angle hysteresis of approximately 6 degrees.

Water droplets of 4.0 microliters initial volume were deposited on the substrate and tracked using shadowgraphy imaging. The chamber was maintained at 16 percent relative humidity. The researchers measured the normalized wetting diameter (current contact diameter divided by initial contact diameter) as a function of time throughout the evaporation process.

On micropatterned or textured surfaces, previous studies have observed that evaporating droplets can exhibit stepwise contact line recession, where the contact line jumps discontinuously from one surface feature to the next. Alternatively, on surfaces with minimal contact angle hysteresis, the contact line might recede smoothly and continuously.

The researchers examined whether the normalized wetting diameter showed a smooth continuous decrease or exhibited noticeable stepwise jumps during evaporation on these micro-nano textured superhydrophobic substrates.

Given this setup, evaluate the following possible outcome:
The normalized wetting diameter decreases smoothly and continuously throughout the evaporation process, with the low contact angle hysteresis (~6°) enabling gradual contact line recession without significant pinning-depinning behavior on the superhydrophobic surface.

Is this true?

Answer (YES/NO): NO